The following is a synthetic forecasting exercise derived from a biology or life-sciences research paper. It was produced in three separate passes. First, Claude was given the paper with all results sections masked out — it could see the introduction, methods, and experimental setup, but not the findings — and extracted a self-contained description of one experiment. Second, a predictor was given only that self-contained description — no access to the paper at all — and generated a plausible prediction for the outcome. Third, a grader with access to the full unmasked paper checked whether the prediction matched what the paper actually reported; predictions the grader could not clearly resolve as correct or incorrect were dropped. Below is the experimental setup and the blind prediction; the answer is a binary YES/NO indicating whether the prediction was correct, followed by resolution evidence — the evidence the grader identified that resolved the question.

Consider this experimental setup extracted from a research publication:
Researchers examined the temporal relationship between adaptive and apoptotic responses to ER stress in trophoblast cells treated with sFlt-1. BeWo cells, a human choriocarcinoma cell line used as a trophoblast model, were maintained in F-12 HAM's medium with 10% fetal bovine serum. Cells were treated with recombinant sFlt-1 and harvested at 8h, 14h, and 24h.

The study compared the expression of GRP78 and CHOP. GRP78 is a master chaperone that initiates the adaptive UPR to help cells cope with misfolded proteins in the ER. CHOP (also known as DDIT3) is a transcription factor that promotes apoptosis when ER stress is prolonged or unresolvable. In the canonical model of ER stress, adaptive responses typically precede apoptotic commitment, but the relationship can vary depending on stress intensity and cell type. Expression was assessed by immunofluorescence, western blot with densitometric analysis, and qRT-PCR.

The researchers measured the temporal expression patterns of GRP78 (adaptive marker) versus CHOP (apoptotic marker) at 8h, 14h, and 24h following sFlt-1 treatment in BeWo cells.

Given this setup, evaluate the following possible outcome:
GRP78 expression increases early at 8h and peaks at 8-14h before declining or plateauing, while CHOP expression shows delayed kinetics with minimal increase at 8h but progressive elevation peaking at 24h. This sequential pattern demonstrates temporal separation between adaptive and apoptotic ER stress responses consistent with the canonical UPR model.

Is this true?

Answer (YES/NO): YES